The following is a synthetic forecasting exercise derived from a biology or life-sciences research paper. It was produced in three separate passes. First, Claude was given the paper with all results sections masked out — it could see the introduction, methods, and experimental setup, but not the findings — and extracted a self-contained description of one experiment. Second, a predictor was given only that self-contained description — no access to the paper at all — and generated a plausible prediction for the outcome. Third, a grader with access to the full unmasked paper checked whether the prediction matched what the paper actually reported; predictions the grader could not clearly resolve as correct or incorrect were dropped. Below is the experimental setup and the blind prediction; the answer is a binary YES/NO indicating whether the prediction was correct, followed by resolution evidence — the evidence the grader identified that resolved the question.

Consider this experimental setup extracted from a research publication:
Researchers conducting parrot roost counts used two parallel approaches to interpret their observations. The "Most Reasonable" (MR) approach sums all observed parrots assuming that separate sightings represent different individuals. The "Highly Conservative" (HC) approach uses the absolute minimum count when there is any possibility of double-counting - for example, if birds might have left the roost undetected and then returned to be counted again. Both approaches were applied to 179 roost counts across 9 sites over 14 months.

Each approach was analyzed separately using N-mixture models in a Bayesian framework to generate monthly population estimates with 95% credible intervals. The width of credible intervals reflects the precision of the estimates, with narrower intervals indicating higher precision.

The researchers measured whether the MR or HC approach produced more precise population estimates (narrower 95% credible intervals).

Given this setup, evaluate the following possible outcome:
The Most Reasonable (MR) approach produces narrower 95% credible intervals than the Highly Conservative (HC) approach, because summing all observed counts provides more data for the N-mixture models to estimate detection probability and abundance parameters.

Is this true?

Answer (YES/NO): NO